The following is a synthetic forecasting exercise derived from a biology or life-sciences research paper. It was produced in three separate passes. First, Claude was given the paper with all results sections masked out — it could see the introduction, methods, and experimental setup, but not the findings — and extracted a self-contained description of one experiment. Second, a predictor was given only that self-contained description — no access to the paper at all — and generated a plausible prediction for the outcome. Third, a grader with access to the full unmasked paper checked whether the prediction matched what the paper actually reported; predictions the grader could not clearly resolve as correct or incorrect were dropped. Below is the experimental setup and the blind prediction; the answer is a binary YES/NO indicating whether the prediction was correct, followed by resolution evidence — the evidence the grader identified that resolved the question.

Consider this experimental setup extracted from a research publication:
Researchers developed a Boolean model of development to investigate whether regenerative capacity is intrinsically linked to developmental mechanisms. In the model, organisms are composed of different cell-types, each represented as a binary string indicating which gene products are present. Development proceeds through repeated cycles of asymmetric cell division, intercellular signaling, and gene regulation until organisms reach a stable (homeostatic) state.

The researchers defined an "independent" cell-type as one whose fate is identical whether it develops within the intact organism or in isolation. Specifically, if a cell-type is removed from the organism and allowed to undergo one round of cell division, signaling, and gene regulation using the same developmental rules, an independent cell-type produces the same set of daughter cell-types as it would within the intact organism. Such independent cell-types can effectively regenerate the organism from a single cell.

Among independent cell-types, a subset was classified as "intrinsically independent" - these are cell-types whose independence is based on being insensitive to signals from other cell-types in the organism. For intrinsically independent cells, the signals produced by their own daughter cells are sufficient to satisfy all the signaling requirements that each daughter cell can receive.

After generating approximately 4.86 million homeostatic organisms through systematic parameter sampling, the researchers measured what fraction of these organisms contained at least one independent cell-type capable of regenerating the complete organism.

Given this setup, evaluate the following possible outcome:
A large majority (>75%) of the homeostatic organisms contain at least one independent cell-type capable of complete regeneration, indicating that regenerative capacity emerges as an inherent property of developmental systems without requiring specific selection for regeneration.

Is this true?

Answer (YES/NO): YES